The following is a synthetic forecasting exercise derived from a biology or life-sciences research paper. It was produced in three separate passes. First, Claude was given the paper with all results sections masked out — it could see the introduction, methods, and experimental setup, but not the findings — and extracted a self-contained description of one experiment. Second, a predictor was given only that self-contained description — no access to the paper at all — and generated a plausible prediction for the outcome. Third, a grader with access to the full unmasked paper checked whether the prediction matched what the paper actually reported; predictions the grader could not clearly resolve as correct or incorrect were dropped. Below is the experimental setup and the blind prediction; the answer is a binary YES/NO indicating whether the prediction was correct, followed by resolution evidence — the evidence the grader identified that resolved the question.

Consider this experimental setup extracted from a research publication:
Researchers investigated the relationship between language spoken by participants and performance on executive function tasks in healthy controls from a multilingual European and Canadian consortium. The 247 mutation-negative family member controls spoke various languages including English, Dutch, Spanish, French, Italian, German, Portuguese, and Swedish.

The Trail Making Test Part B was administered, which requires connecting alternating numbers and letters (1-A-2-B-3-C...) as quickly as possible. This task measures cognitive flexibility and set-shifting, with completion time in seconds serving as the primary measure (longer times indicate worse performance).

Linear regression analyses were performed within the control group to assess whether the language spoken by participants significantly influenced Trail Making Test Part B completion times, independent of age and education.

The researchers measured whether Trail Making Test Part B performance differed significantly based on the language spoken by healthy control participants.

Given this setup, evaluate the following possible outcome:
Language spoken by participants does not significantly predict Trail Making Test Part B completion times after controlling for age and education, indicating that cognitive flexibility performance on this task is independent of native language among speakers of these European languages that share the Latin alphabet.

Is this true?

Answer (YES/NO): YES